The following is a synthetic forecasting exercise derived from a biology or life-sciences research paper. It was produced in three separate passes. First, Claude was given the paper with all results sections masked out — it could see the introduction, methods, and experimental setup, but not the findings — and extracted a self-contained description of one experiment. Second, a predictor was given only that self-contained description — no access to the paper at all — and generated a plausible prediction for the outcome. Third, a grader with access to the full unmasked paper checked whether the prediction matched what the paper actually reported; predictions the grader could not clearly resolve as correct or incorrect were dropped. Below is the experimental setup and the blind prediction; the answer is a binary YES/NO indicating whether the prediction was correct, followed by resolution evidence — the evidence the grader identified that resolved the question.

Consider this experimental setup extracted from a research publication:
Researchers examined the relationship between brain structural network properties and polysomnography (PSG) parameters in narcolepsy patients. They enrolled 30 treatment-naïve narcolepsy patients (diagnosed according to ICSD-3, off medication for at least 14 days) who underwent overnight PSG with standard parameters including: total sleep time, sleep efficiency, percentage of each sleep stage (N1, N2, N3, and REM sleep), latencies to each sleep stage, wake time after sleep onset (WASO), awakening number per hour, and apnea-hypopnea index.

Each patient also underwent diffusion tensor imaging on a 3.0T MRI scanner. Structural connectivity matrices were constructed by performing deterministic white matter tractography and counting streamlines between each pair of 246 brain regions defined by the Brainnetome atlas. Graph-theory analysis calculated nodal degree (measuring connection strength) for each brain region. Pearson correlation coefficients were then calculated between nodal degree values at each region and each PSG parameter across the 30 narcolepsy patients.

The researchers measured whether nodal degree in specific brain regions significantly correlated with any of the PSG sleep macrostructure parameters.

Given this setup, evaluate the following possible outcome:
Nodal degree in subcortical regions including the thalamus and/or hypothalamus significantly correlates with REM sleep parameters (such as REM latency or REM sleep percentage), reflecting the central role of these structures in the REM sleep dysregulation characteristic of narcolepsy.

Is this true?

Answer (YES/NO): NO